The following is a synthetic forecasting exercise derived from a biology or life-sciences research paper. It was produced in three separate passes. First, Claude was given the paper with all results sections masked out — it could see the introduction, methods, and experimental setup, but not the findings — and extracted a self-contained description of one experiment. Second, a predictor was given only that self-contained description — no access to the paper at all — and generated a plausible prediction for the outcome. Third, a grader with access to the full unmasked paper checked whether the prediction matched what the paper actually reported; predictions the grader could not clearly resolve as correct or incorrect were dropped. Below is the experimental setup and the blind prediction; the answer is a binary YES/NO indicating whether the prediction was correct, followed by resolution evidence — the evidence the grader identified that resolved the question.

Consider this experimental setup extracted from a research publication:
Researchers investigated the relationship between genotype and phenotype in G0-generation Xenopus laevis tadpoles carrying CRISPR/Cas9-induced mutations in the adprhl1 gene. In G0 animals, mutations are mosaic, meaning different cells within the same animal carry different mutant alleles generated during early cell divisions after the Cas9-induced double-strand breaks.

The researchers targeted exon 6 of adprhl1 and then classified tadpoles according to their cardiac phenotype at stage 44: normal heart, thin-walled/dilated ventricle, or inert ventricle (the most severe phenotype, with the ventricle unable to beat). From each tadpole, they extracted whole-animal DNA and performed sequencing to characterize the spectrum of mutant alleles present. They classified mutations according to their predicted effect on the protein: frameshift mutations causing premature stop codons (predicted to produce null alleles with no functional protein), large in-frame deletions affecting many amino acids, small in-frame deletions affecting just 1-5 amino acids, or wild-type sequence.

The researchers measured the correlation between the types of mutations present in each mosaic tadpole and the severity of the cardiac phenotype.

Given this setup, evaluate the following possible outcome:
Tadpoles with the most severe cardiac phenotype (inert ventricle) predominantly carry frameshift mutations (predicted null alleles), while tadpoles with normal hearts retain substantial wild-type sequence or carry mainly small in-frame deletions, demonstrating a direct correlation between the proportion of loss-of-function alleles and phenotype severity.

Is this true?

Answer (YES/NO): NO